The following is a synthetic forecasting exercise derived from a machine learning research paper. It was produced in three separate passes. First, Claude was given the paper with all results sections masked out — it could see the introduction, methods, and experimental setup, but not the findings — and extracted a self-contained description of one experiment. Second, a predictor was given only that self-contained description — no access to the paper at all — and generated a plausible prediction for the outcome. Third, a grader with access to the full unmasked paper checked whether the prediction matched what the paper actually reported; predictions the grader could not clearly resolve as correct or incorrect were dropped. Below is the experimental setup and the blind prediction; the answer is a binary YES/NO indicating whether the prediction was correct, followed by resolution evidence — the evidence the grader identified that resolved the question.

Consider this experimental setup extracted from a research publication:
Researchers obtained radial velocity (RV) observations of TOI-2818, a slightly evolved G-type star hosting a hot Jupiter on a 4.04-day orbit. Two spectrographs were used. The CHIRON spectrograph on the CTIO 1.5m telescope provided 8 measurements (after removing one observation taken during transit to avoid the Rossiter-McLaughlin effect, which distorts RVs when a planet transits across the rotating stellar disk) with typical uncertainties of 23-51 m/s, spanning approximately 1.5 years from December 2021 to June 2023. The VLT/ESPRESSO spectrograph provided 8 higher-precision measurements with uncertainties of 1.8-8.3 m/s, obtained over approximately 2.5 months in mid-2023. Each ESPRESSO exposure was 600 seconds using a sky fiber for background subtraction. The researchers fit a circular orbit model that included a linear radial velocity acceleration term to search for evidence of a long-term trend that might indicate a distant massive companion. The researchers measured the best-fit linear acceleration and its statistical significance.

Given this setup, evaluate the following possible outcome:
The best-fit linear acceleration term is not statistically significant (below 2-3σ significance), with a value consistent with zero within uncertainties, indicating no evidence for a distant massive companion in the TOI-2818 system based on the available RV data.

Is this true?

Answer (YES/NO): YES